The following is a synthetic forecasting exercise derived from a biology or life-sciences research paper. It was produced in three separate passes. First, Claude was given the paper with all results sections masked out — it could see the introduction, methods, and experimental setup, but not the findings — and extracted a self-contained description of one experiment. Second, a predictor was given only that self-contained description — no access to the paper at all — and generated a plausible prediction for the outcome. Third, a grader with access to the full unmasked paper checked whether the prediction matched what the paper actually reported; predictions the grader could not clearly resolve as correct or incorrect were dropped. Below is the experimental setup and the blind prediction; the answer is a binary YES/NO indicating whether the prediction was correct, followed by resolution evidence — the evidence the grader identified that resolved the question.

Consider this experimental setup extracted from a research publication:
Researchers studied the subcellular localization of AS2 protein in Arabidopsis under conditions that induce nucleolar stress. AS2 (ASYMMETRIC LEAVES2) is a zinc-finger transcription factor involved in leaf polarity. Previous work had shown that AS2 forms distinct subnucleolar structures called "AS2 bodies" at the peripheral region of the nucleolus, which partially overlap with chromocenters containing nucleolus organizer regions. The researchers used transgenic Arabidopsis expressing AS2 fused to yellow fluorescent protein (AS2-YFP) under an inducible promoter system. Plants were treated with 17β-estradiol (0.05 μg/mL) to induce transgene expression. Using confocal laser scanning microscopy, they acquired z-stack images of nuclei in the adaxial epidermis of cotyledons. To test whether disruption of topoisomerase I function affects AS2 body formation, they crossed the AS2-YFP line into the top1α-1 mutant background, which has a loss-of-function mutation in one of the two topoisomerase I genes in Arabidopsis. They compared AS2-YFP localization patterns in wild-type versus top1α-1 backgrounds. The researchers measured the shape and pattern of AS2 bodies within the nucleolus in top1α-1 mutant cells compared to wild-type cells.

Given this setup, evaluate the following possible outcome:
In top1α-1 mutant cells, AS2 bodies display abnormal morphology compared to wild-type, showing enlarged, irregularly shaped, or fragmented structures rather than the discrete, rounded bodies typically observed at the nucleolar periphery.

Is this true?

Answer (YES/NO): YES